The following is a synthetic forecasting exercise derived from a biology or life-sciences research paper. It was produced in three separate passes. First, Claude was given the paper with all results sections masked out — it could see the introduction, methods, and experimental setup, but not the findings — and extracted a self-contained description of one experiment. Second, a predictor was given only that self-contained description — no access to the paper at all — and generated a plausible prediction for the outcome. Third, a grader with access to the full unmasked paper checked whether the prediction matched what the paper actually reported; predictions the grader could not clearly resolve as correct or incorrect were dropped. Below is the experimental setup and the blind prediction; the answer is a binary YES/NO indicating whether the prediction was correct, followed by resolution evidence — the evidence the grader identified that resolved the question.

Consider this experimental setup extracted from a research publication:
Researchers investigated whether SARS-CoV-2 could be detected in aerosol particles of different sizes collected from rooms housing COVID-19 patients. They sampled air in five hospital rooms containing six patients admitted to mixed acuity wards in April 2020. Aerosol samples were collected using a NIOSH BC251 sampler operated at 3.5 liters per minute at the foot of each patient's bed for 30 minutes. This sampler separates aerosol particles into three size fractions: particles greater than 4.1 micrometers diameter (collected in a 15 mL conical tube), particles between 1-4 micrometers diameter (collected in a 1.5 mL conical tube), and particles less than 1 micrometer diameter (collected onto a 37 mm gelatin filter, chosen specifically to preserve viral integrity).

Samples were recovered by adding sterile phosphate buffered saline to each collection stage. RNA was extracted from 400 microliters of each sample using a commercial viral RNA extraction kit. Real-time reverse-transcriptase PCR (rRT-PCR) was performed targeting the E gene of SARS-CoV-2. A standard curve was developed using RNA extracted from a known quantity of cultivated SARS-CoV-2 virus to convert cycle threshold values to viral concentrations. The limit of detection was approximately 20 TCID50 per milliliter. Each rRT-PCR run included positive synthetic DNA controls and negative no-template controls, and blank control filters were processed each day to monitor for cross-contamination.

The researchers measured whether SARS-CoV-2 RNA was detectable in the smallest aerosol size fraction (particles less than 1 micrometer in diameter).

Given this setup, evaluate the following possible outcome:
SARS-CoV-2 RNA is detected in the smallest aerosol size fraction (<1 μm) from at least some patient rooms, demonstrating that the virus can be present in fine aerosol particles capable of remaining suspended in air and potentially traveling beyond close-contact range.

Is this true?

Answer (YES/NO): YES